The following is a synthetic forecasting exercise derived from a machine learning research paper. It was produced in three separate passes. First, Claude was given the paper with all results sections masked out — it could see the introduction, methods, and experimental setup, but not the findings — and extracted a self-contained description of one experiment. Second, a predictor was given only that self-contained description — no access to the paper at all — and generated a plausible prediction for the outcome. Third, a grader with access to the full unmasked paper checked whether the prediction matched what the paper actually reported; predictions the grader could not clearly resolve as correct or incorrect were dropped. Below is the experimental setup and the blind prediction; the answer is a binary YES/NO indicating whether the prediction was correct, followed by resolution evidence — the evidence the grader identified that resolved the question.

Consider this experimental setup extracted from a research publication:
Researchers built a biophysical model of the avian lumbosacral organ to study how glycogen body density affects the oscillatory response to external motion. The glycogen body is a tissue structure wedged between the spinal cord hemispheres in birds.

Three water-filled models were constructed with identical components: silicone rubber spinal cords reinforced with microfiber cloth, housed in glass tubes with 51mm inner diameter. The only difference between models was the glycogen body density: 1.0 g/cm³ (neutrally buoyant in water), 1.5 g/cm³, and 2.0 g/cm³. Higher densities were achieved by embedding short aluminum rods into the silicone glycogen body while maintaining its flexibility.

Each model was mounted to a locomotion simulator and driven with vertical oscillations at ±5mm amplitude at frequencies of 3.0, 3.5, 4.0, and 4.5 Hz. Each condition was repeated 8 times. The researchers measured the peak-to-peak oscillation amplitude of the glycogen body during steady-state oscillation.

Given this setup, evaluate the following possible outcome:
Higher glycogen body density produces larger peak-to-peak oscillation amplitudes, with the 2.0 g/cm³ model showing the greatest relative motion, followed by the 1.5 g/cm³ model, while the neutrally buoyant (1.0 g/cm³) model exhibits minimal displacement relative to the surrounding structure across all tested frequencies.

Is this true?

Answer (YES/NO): NO